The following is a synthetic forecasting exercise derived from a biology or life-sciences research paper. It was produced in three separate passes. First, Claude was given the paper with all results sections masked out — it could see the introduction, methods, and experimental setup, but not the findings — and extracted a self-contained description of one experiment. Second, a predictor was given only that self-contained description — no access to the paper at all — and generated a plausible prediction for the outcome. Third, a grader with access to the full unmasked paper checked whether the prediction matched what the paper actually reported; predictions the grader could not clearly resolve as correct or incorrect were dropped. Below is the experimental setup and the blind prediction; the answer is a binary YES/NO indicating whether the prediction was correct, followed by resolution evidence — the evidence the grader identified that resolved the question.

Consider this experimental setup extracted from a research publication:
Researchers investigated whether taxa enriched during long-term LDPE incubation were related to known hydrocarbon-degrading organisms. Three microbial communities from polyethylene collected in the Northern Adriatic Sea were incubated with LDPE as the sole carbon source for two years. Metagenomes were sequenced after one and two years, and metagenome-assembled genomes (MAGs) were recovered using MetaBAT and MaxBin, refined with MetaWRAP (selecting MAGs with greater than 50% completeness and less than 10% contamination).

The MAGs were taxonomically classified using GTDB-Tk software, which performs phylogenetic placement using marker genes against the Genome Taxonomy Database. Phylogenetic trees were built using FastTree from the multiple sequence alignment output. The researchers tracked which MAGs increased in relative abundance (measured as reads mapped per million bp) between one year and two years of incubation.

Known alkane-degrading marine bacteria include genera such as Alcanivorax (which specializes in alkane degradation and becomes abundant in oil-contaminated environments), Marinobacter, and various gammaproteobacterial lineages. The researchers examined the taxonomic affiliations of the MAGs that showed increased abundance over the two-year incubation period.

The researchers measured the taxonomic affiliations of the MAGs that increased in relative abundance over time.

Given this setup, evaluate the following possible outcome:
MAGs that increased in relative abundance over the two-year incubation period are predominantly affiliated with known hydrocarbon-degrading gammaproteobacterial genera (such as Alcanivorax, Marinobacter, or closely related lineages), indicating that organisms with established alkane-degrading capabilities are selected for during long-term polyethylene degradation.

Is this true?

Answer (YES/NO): NO